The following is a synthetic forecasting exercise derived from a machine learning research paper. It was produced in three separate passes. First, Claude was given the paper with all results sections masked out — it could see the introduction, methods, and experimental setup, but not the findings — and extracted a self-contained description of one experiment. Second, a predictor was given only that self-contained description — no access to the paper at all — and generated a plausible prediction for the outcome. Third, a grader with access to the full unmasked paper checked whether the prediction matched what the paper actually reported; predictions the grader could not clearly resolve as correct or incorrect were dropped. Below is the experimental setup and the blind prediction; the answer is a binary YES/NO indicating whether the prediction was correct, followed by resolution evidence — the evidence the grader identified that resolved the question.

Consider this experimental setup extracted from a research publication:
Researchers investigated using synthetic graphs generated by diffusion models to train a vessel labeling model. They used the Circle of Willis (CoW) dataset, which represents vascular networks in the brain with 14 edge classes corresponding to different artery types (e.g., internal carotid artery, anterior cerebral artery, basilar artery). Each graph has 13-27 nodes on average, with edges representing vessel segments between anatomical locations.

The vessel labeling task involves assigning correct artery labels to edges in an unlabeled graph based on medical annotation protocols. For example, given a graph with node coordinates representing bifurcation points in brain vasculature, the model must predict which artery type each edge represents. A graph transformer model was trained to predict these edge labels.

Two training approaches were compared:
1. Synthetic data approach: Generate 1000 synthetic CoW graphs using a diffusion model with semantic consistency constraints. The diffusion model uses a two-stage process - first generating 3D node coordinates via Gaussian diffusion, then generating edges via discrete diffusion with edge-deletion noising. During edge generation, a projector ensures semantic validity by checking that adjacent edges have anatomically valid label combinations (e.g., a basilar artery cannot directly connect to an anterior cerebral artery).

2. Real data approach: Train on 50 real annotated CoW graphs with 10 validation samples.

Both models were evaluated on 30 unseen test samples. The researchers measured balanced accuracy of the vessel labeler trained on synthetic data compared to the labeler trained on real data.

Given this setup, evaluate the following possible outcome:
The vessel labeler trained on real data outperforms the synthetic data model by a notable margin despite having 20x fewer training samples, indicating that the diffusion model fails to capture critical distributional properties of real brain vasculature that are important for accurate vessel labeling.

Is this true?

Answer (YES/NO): NO